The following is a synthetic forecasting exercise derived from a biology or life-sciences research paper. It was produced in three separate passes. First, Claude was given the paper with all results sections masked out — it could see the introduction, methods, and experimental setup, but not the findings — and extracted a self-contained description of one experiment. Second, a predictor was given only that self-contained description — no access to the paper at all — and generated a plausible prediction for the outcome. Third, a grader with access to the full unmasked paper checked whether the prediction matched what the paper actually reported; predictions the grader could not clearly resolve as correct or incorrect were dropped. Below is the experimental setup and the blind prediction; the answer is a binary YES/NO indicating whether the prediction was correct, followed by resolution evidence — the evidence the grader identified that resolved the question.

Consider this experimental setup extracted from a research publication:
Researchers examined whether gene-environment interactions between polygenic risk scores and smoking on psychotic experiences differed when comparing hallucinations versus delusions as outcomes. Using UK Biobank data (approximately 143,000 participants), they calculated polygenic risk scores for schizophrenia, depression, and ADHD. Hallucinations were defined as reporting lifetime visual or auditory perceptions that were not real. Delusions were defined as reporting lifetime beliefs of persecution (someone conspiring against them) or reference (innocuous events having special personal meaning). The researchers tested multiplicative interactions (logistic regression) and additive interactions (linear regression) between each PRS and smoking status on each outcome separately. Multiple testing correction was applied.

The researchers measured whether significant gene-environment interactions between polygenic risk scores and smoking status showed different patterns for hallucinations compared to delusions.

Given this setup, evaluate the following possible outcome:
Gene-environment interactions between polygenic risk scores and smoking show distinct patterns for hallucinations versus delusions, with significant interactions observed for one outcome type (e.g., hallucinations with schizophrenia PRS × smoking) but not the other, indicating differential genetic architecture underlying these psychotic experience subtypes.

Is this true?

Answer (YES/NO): YES